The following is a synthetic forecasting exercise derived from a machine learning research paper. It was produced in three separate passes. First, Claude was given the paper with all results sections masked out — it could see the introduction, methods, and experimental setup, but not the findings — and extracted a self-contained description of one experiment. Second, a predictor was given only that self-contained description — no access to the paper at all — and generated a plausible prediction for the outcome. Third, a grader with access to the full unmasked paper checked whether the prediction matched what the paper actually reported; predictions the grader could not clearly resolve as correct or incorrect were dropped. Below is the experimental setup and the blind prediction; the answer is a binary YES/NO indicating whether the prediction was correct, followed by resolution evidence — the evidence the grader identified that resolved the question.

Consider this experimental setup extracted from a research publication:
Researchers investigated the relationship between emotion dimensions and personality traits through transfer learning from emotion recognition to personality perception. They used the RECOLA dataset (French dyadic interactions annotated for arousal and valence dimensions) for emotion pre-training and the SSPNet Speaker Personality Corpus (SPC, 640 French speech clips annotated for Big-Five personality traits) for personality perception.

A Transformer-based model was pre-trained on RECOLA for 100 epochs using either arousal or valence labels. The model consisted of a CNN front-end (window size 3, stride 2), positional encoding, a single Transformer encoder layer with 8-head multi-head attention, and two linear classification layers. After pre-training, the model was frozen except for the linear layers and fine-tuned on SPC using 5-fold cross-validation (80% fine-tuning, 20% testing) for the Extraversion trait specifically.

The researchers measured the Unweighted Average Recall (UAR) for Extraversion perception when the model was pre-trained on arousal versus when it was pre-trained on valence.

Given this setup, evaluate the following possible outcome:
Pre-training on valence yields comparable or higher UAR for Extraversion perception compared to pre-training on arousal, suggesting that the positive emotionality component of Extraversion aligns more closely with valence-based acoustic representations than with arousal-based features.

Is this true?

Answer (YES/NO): YES